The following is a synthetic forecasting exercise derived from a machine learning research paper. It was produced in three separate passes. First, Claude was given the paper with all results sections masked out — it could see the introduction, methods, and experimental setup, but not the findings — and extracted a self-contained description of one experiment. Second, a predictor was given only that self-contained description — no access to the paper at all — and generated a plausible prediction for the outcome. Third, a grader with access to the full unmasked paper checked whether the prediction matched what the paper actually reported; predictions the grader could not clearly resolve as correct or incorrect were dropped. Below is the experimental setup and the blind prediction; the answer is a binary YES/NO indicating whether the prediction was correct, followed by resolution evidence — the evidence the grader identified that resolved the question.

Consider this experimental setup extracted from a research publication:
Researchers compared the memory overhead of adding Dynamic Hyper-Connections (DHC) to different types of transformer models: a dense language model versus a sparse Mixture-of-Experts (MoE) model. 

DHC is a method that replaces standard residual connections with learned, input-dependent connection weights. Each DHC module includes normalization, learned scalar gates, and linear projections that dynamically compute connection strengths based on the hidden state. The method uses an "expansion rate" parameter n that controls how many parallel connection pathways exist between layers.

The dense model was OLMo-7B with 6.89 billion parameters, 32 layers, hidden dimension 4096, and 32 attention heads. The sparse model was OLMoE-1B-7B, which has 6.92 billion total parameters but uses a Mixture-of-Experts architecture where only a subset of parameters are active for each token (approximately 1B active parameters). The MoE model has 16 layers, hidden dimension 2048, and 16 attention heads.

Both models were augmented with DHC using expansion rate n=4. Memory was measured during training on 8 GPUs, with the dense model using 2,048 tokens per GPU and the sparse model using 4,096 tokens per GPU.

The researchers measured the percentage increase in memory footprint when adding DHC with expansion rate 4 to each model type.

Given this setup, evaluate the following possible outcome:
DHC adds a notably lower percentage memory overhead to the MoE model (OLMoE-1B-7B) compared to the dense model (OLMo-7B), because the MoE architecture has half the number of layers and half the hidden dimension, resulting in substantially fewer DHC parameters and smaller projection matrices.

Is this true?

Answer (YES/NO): YES